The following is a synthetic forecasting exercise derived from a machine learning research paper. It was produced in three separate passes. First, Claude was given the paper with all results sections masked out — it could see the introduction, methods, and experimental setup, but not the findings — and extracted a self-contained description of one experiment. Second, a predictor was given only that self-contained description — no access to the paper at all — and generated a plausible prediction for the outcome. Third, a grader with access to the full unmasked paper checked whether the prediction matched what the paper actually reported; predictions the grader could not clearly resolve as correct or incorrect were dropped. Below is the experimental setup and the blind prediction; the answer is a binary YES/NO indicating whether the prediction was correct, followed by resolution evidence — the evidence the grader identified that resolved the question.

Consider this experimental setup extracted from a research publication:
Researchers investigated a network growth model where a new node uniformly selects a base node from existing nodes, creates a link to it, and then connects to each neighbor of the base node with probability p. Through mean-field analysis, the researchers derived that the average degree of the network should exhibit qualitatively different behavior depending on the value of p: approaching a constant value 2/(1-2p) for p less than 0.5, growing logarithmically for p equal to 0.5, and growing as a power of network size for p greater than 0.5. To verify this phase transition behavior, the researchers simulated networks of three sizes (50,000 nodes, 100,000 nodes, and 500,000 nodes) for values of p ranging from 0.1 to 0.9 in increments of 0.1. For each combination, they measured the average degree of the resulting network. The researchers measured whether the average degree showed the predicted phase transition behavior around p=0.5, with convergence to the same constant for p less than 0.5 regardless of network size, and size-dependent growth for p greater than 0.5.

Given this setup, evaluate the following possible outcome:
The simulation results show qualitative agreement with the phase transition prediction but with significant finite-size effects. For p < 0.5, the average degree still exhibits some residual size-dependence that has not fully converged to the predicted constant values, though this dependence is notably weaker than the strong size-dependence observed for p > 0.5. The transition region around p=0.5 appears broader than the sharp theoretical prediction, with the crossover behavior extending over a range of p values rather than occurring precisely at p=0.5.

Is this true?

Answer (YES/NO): NO